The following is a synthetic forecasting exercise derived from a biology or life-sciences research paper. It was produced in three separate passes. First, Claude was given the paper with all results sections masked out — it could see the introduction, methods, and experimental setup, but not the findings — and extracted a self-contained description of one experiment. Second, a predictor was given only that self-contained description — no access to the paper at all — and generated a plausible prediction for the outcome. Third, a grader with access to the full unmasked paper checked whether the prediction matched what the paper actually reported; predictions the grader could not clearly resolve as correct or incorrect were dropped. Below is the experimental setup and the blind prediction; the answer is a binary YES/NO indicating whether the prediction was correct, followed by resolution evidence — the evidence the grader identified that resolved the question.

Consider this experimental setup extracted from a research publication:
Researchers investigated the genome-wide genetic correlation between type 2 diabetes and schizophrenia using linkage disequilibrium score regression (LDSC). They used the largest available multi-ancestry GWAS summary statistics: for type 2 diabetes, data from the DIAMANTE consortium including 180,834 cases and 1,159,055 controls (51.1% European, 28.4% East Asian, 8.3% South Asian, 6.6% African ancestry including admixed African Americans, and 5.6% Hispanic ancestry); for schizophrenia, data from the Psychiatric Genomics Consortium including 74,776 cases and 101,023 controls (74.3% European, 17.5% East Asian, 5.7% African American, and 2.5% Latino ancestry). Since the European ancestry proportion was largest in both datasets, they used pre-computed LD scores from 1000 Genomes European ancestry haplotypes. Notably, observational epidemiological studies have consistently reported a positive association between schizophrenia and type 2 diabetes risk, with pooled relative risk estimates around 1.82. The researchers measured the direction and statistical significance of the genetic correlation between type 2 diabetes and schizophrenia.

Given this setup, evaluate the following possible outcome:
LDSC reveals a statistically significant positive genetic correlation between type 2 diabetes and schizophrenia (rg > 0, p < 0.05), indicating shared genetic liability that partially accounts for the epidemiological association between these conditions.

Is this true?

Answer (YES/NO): NO